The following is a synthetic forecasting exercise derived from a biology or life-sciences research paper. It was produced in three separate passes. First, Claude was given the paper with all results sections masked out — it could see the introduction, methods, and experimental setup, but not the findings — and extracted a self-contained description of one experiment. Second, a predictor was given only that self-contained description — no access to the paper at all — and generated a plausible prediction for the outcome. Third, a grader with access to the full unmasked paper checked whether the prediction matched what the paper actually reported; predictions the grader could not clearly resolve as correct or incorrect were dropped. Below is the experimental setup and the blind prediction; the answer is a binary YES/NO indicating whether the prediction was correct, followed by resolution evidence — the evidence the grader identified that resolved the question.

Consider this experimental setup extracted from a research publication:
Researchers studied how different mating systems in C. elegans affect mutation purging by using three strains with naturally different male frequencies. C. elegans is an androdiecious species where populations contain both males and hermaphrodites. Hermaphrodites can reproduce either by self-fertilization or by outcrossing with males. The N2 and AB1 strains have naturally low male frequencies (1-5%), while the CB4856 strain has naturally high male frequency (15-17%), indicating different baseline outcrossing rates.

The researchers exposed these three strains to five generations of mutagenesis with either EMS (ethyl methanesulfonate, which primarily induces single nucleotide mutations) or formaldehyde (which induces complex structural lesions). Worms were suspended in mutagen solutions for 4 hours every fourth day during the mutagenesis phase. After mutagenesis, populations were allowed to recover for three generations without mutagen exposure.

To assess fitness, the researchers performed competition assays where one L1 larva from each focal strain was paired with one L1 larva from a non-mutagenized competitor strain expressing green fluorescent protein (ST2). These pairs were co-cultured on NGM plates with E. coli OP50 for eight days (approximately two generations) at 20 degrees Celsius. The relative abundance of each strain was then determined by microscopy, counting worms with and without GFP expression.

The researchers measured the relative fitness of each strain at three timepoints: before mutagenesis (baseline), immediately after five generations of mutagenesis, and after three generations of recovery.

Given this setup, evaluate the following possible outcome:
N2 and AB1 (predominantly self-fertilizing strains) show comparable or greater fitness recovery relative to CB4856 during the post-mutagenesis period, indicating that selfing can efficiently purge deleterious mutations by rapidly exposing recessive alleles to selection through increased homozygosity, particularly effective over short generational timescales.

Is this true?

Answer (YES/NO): YES